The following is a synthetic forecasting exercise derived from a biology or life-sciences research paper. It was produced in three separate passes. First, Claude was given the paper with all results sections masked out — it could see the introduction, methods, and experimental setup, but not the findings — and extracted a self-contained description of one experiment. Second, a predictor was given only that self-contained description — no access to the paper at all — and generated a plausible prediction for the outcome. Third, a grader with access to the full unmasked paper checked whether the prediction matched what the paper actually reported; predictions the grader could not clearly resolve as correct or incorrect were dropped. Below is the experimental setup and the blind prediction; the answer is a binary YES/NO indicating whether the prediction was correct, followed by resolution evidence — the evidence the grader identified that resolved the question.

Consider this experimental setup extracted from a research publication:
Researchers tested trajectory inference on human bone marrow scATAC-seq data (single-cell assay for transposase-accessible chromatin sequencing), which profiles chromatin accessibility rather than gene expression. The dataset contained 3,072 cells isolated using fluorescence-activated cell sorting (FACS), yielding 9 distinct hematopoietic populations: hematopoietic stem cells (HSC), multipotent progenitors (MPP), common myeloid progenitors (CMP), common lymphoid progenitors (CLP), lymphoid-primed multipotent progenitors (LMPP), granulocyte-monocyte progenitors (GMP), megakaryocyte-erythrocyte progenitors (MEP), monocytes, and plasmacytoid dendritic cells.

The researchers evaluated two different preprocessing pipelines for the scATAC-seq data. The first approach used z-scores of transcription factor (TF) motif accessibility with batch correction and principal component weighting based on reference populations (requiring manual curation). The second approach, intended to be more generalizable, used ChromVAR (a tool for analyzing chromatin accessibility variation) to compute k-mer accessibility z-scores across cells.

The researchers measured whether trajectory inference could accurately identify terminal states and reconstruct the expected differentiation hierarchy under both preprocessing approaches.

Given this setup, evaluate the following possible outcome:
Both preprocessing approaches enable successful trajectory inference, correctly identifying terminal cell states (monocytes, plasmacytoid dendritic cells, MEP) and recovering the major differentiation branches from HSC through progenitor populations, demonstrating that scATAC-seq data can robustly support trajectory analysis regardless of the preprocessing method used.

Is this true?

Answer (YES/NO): YES